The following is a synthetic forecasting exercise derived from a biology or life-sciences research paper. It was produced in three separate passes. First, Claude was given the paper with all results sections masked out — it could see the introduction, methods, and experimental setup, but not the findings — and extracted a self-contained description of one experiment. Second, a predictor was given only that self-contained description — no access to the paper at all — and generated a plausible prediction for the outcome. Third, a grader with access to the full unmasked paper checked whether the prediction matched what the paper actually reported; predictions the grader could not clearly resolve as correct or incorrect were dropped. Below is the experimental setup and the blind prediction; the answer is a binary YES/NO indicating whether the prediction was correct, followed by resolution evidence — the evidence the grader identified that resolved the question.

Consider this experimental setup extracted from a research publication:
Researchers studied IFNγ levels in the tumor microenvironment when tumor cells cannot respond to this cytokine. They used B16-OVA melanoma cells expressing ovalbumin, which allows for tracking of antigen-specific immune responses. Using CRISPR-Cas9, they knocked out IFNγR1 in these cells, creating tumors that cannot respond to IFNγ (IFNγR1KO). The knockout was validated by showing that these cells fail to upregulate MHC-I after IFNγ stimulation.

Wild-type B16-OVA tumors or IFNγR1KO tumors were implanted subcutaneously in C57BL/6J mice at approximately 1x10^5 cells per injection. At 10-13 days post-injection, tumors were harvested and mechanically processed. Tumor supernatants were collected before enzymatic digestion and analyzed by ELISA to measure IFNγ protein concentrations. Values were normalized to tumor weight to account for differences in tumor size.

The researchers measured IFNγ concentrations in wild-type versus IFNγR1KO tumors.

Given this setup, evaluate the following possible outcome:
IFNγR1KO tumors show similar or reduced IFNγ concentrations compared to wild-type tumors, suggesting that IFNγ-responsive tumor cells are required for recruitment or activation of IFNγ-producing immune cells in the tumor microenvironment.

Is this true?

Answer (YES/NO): NO